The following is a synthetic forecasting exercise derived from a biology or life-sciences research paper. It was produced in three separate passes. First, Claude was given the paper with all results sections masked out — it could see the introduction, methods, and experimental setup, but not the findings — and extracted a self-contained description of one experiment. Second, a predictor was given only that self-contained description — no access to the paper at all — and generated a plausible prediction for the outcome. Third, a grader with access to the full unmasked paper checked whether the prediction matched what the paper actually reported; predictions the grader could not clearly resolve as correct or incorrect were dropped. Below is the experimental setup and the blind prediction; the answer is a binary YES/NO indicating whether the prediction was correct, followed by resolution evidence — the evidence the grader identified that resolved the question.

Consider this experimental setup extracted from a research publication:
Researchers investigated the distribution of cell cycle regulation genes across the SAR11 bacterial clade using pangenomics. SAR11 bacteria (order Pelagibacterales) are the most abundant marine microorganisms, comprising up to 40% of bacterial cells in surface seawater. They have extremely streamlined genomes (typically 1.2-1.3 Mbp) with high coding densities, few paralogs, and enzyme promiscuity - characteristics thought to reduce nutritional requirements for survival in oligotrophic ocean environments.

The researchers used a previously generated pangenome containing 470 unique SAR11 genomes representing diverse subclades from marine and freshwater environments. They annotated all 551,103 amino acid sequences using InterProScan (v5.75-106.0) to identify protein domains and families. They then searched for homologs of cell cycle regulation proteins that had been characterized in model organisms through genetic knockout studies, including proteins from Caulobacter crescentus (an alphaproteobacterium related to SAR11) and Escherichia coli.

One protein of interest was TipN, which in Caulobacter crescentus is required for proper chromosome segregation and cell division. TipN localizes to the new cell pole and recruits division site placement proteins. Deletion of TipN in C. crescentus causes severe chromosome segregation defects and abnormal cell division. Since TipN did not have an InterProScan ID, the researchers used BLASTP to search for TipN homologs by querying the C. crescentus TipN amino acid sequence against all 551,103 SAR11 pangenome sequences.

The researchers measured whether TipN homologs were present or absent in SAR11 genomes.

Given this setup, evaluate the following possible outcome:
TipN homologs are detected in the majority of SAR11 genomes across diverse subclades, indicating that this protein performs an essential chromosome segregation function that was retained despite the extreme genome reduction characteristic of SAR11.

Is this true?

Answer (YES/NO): NO